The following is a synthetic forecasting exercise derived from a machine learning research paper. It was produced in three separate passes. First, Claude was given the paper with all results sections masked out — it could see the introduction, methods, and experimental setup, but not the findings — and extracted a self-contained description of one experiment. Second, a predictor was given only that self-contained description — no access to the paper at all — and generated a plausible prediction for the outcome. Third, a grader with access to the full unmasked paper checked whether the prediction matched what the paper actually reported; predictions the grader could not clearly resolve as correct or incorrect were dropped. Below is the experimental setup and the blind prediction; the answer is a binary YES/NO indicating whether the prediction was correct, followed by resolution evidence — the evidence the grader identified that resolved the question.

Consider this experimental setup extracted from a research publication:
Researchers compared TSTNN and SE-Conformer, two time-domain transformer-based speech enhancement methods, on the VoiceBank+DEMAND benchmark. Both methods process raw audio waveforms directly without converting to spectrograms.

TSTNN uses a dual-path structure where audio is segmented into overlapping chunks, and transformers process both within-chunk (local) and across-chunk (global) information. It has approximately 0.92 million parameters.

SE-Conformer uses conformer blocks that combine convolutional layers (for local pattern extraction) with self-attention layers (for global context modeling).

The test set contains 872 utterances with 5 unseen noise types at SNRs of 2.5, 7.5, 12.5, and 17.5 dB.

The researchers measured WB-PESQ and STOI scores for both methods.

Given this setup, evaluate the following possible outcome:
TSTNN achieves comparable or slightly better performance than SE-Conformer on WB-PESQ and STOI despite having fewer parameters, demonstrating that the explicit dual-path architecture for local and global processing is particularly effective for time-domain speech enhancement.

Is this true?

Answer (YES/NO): NO